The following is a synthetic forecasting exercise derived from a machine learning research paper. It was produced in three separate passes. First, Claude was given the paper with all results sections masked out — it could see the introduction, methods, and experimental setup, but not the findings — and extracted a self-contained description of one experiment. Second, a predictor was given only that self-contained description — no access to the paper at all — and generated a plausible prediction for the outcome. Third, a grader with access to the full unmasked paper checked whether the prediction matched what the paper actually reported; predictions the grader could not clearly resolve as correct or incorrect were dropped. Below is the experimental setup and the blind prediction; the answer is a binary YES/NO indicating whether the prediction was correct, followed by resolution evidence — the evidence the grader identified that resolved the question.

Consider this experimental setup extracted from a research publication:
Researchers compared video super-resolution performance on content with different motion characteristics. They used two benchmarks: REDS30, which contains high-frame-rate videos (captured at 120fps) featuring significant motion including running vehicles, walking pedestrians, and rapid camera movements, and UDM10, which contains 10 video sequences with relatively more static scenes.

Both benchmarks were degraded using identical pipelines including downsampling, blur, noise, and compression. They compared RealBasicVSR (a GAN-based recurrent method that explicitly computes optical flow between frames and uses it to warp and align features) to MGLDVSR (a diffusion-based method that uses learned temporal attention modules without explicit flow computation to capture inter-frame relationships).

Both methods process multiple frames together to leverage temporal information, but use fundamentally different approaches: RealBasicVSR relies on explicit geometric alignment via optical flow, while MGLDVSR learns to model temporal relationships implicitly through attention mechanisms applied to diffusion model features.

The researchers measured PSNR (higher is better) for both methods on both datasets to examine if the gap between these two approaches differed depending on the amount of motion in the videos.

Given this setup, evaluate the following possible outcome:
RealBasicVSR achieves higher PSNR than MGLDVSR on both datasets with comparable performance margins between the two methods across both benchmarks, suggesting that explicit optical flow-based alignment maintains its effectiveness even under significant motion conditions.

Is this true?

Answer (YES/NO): NO